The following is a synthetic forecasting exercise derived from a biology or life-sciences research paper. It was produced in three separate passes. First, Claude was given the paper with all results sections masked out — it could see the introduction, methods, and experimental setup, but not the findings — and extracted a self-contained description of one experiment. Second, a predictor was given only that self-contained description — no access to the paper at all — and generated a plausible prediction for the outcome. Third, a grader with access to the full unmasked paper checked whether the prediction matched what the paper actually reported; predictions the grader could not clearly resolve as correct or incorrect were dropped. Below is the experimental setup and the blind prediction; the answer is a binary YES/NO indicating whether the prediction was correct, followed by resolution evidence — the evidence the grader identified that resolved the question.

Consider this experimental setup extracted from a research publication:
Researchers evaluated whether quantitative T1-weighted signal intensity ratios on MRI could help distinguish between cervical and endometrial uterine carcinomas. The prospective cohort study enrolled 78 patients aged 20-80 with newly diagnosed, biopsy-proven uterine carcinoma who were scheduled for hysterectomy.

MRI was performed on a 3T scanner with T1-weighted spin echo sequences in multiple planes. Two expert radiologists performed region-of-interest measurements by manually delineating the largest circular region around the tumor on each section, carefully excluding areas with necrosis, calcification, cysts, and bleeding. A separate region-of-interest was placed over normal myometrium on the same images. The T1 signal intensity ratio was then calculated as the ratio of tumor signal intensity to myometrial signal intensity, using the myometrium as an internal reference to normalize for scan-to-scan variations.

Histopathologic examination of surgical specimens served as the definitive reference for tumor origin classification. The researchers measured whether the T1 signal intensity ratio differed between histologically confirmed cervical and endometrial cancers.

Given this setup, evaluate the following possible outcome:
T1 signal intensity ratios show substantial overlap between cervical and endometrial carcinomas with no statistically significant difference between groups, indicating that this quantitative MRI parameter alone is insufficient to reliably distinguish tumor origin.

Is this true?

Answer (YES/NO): NO